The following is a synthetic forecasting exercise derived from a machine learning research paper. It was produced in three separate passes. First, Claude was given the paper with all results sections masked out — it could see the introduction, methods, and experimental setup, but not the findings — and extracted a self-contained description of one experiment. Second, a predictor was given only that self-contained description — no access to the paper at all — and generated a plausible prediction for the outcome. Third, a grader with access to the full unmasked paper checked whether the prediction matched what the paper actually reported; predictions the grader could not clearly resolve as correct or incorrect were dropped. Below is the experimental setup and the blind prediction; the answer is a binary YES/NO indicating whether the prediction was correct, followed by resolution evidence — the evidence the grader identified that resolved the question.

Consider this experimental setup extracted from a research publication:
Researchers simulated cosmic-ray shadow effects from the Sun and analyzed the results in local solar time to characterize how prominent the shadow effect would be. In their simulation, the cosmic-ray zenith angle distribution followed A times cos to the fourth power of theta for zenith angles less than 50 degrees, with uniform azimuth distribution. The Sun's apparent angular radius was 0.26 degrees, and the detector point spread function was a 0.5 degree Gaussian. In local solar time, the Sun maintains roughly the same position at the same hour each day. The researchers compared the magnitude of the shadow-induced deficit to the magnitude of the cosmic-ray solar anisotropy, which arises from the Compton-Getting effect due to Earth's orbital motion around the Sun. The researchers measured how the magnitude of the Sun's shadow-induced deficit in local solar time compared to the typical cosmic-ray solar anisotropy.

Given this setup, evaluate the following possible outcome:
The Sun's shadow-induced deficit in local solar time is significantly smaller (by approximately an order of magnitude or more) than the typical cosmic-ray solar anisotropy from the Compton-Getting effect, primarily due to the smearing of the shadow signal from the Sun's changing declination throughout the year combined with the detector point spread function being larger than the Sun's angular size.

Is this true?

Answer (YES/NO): NO